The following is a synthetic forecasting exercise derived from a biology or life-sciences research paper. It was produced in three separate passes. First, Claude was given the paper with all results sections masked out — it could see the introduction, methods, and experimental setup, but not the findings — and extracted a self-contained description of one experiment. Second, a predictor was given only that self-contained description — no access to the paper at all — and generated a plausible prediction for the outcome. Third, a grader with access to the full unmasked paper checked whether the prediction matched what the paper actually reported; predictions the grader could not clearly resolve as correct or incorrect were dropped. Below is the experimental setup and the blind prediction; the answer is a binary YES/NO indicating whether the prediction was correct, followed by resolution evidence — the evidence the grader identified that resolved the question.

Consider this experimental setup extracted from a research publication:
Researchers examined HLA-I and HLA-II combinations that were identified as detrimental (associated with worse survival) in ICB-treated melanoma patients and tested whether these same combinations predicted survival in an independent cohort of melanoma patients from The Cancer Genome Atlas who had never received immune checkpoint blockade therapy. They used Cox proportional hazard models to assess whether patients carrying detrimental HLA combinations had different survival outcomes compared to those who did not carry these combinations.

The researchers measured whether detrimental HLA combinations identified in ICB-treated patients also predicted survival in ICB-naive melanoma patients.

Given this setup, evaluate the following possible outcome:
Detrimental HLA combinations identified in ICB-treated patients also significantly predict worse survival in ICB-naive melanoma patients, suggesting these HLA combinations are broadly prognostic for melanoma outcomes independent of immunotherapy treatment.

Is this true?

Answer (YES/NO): NO